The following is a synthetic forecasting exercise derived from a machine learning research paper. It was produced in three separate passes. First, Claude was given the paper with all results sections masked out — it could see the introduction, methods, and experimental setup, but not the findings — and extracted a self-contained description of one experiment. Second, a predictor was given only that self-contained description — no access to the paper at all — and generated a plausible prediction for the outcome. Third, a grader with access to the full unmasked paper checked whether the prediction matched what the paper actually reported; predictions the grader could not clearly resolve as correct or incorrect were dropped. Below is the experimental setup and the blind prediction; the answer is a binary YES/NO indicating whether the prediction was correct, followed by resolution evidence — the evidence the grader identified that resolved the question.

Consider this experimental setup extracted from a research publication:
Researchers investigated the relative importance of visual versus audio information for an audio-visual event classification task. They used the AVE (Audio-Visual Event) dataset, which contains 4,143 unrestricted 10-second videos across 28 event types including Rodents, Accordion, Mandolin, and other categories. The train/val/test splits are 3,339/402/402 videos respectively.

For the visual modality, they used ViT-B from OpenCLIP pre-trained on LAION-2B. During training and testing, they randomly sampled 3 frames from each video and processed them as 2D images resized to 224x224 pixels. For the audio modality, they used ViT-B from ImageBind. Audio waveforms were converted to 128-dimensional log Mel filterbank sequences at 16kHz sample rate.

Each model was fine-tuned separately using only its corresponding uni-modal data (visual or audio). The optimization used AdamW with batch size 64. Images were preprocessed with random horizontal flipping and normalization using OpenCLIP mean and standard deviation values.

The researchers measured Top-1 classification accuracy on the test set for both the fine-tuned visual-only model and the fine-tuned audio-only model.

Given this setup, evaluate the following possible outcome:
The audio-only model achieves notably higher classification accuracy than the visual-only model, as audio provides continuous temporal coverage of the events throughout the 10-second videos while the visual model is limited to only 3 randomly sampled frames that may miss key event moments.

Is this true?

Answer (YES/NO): NO